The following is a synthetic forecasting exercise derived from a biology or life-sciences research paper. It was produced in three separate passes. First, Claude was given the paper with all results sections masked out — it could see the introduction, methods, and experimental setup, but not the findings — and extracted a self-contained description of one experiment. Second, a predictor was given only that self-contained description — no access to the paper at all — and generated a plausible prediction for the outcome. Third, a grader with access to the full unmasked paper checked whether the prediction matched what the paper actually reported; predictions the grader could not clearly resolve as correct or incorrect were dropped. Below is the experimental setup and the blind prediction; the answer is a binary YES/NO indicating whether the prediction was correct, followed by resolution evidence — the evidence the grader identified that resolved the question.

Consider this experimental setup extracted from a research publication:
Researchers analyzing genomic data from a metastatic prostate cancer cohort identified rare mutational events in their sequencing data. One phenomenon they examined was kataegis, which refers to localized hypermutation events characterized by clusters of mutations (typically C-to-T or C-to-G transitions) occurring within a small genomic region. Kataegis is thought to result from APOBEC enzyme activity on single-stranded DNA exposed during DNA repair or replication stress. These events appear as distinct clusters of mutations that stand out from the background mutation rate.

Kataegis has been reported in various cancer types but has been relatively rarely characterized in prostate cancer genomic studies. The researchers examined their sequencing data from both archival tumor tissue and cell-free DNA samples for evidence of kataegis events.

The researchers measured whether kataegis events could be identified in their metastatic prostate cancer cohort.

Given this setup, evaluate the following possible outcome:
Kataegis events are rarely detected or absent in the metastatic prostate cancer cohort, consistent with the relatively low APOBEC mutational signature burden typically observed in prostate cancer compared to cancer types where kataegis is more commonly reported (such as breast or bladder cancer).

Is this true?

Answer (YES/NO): YES